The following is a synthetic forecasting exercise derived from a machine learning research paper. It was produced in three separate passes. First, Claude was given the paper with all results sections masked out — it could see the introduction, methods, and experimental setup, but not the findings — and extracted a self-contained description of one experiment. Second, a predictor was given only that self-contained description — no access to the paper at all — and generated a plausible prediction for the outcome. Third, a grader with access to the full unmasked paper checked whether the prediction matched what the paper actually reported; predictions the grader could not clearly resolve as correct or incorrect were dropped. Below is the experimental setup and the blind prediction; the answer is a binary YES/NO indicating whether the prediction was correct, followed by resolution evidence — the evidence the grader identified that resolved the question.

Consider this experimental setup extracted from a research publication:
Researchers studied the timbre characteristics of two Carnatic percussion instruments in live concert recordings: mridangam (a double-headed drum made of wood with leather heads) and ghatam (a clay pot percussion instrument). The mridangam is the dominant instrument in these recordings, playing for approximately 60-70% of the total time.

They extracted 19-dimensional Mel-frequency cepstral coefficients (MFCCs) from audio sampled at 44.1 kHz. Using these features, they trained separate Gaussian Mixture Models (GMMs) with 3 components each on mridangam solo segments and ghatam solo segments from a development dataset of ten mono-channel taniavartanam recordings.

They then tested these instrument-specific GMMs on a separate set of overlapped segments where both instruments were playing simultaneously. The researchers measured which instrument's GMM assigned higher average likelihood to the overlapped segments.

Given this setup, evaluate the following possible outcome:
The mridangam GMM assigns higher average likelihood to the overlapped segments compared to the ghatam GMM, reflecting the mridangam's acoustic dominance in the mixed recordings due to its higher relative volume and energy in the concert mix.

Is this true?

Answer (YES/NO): YES